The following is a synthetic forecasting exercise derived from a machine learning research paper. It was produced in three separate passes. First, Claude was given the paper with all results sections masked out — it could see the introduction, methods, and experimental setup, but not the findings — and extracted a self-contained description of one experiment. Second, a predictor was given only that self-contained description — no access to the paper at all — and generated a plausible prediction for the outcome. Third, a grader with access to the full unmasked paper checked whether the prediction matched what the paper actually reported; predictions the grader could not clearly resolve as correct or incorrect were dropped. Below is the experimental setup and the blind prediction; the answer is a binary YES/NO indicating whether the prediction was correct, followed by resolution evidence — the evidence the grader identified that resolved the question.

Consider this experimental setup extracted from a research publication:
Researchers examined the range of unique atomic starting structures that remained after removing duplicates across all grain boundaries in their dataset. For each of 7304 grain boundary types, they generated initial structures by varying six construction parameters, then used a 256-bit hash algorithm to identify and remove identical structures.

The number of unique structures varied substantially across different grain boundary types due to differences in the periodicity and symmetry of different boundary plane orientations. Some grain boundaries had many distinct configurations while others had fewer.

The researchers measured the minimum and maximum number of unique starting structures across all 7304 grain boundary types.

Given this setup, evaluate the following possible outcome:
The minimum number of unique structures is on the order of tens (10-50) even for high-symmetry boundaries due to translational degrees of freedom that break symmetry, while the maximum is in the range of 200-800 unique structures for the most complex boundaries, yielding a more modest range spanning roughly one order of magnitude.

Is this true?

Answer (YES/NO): NO